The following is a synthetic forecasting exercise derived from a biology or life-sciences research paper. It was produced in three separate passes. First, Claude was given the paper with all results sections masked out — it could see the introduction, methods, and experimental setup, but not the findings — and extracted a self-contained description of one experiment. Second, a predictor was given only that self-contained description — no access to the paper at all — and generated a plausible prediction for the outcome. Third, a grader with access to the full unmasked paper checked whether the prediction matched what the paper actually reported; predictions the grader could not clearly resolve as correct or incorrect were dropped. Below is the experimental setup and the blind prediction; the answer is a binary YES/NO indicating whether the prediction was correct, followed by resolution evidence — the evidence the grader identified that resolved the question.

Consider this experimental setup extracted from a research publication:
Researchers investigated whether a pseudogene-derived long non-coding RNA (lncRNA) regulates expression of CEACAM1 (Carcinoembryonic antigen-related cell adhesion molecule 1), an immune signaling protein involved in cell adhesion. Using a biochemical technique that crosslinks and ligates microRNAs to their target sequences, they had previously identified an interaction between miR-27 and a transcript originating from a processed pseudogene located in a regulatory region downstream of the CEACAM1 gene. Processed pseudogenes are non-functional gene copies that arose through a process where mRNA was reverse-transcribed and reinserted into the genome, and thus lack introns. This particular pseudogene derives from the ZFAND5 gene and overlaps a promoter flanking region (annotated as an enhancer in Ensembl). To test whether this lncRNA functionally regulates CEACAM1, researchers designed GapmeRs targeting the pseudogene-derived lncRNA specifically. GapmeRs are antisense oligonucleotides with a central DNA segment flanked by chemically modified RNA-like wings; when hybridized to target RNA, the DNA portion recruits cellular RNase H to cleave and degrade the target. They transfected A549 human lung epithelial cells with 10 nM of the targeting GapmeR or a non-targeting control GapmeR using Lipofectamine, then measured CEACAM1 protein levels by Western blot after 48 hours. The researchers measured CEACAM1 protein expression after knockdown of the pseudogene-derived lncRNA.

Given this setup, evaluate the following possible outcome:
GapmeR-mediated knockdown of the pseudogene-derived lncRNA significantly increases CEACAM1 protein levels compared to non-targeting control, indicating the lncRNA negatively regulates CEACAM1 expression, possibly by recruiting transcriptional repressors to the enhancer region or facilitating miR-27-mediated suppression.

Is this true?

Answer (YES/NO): YES